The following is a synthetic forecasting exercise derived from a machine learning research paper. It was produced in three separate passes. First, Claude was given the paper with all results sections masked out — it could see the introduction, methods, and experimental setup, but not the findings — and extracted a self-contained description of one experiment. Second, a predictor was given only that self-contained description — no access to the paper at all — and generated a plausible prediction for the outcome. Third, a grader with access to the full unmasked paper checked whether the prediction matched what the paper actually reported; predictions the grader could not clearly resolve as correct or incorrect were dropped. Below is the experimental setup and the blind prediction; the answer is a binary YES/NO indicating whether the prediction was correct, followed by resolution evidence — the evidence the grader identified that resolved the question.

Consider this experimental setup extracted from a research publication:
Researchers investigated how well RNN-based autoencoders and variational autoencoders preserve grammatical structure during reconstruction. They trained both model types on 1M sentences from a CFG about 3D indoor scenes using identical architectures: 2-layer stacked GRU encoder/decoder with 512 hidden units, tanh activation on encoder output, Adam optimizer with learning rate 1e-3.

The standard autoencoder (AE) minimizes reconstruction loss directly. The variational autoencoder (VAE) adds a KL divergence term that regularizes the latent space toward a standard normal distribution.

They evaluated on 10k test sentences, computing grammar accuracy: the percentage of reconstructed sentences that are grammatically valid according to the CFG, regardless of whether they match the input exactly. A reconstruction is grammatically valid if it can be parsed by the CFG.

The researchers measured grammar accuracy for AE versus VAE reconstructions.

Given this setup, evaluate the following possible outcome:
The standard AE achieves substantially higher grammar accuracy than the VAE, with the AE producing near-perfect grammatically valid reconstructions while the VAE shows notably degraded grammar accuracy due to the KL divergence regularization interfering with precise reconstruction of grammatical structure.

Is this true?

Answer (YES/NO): NO